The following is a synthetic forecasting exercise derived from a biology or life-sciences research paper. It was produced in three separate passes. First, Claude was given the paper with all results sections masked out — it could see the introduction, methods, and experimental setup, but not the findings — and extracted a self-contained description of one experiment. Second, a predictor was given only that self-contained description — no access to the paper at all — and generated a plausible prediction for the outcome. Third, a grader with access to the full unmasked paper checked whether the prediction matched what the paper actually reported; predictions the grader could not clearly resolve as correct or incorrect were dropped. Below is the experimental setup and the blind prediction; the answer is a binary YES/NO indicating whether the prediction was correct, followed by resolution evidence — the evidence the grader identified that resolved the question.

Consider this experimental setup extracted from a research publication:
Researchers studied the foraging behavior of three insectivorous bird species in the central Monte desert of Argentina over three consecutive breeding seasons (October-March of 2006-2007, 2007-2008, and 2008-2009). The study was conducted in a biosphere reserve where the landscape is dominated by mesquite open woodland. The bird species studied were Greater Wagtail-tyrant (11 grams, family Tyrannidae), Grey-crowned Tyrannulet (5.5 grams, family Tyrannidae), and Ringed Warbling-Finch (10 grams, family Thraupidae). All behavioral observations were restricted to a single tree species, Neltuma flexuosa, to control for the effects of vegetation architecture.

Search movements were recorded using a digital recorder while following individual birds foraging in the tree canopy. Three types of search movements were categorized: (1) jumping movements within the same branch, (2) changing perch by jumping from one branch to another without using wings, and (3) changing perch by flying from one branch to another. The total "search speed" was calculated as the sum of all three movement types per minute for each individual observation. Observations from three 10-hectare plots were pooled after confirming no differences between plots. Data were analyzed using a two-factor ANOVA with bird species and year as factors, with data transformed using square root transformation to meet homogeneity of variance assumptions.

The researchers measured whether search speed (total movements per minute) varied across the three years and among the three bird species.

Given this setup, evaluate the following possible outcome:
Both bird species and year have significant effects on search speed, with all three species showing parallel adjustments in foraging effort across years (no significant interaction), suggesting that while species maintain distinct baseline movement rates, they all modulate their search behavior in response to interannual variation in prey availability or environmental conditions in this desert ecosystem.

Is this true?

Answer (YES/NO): NO